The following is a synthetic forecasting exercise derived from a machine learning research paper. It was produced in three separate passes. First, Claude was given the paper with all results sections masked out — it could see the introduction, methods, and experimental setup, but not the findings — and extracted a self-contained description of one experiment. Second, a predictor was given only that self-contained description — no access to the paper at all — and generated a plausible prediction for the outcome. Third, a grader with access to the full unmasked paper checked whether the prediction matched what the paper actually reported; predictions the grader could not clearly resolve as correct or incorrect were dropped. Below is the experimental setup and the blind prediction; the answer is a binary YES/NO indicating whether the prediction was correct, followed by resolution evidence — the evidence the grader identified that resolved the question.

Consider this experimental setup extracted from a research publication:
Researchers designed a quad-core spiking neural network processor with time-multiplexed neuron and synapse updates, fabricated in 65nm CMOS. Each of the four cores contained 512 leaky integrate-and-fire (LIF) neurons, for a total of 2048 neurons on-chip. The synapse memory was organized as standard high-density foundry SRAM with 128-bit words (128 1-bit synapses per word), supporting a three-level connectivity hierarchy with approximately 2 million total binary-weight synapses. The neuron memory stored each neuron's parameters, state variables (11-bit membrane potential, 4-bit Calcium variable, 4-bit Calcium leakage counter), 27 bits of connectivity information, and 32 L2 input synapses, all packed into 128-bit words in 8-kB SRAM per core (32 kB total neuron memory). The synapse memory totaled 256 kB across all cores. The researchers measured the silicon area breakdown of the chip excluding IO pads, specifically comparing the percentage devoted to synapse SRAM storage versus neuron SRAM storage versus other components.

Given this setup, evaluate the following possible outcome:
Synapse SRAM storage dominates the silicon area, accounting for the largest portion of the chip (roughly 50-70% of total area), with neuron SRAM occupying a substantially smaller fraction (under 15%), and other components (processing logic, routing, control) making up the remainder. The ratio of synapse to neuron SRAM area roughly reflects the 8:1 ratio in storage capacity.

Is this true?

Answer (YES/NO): NO